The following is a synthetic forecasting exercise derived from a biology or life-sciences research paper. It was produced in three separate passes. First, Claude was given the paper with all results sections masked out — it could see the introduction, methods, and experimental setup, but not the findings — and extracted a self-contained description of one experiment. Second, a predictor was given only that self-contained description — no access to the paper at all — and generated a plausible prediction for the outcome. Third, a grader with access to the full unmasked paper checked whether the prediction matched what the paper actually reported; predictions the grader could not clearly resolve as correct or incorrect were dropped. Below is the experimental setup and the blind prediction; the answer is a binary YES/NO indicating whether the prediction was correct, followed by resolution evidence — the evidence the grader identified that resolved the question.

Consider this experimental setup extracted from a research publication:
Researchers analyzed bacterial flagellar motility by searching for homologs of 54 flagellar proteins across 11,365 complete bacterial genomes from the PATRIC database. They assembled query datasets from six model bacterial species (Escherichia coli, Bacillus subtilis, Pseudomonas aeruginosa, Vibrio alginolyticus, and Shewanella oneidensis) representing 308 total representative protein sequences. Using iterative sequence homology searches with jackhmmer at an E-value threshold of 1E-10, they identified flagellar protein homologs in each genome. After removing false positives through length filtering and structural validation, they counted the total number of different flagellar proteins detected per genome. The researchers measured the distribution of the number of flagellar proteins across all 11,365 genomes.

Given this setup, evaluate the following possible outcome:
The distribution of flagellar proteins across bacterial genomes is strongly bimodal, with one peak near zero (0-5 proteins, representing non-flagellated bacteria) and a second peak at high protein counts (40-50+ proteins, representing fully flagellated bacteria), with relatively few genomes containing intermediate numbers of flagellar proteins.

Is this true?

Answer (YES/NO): NO